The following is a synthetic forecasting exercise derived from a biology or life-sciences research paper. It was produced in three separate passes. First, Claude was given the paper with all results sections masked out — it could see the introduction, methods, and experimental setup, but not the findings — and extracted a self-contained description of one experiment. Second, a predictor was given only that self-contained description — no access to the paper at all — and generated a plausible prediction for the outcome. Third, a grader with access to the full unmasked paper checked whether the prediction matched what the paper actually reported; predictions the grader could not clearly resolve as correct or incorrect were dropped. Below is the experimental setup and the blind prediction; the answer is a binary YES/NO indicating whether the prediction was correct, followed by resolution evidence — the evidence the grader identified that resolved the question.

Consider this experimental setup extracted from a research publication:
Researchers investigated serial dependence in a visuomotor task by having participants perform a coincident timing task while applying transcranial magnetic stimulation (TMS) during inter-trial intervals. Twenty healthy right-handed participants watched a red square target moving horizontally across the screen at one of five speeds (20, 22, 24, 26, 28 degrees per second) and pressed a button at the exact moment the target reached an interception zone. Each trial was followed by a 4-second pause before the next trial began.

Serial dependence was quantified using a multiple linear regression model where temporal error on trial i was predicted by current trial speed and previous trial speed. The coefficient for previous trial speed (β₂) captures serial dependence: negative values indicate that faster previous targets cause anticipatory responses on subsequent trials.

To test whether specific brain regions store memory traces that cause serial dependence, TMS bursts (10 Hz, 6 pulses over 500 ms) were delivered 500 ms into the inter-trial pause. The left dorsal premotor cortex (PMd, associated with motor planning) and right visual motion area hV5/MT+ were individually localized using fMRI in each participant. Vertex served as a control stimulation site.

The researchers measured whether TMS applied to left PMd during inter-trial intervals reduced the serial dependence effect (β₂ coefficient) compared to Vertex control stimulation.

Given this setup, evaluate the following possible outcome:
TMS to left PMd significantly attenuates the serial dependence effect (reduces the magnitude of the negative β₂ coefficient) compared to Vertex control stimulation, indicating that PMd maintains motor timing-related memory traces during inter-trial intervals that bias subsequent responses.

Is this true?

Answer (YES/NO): YES